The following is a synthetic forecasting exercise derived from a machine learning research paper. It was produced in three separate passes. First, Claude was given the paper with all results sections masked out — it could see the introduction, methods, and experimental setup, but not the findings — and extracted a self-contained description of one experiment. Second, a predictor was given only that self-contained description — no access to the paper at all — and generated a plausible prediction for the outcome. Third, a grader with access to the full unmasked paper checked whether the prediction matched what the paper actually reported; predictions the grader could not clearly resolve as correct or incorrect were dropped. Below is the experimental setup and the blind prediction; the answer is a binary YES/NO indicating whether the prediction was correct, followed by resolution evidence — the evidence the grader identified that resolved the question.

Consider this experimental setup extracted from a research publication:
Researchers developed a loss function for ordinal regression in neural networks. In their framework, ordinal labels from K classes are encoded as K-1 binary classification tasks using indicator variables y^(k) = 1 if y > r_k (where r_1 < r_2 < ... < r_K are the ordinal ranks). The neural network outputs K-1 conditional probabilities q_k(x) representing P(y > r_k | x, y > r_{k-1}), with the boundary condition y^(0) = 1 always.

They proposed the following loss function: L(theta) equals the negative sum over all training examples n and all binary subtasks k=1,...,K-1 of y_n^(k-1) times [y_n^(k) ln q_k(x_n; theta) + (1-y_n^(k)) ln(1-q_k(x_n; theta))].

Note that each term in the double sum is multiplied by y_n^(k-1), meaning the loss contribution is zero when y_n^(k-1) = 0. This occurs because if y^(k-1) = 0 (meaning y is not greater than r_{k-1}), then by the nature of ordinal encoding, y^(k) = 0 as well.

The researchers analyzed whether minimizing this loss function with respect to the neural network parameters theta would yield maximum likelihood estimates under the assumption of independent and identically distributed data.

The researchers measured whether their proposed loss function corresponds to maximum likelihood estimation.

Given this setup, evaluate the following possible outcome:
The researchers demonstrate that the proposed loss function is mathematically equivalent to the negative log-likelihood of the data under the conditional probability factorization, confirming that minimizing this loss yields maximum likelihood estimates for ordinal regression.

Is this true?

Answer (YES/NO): YES